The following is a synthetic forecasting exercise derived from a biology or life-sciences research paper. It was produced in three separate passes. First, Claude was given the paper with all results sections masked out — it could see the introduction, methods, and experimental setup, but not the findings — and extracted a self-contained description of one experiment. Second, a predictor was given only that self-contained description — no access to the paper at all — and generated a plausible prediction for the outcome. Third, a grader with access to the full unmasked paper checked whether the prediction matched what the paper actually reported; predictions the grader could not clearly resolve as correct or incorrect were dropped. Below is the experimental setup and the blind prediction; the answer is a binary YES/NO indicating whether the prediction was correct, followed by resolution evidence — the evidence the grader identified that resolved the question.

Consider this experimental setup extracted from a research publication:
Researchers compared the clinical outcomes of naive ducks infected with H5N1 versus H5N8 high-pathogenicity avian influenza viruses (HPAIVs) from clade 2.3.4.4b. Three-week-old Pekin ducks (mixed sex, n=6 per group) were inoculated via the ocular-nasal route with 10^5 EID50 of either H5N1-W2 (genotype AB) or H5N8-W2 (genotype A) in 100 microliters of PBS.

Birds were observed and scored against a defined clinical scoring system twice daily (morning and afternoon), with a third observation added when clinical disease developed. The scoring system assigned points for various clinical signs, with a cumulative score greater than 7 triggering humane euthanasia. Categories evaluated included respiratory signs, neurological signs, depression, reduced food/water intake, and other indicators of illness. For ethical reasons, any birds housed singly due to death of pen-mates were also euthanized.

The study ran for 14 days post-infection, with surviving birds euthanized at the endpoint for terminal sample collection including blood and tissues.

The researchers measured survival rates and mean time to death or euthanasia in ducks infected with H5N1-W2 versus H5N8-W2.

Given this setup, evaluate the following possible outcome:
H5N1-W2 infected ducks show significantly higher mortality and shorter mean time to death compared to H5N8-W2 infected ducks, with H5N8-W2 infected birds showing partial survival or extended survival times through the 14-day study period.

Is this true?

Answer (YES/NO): NO